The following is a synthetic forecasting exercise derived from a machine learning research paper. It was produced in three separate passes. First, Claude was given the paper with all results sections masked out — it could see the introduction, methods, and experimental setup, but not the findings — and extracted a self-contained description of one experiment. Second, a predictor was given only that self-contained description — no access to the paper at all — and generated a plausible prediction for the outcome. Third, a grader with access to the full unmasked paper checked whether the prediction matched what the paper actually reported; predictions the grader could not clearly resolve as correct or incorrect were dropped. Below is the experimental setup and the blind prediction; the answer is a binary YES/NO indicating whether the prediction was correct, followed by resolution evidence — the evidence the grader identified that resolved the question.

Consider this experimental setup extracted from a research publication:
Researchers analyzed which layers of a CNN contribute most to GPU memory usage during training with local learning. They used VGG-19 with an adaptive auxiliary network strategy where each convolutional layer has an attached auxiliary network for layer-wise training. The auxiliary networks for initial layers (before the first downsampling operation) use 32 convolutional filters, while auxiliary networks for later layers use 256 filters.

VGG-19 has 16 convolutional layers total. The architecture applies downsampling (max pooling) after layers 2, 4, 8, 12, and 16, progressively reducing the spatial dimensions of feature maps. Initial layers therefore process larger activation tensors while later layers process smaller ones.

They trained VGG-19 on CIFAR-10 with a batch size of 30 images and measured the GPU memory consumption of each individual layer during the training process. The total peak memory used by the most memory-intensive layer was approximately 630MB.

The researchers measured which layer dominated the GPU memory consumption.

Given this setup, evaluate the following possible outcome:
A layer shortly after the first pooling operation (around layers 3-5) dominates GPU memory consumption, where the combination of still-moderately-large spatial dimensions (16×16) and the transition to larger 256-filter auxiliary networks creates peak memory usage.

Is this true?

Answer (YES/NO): NO